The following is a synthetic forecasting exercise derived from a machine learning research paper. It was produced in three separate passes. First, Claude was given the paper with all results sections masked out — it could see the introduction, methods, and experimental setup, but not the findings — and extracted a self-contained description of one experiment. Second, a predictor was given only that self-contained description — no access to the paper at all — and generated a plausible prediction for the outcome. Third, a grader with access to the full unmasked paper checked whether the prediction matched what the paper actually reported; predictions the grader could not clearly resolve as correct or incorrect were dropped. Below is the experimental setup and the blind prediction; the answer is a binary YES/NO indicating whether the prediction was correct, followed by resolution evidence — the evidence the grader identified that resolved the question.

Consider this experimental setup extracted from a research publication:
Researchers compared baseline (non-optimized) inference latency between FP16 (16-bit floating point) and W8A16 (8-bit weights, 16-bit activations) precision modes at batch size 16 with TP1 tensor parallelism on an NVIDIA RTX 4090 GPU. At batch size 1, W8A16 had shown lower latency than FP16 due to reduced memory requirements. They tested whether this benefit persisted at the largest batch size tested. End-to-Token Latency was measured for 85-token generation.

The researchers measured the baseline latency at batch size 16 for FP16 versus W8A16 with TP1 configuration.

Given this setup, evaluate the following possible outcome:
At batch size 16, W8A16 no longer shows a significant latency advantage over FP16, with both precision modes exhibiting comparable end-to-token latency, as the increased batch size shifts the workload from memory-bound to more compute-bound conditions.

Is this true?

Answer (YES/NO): YES